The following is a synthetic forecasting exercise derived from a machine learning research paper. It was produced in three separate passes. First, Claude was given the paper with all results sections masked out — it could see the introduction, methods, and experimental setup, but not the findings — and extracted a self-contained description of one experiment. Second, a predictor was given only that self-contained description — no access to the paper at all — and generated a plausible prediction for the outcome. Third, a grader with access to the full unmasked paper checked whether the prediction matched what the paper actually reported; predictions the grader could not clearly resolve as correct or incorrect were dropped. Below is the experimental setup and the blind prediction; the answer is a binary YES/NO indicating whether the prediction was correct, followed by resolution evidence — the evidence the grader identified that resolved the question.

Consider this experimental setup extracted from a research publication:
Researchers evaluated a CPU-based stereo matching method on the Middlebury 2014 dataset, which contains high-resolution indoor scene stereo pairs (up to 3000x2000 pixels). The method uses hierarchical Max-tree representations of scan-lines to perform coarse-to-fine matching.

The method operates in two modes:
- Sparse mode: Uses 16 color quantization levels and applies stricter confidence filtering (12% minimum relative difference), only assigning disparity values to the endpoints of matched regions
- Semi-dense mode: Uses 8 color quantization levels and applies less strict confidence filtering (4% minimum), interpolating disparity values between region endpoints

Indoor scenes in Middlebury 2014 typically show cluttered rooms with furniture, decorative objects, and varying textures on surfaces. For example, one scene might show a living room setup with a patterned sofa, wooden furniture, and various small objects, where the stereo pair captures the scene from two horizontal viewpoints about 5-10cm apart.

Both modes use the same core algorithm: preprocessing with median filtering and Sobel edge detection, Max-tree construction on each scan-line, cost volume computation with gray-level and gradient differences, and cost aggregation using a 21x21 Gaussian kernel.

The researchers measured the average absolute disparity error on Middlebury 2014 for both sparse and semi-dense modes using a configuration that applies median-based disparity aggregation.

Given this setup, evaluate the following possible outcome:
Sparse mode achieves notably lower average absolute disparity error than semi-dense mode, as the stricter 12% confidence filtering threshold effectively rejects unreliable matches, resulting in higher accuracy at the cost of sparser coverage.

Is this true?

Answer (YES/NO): NO